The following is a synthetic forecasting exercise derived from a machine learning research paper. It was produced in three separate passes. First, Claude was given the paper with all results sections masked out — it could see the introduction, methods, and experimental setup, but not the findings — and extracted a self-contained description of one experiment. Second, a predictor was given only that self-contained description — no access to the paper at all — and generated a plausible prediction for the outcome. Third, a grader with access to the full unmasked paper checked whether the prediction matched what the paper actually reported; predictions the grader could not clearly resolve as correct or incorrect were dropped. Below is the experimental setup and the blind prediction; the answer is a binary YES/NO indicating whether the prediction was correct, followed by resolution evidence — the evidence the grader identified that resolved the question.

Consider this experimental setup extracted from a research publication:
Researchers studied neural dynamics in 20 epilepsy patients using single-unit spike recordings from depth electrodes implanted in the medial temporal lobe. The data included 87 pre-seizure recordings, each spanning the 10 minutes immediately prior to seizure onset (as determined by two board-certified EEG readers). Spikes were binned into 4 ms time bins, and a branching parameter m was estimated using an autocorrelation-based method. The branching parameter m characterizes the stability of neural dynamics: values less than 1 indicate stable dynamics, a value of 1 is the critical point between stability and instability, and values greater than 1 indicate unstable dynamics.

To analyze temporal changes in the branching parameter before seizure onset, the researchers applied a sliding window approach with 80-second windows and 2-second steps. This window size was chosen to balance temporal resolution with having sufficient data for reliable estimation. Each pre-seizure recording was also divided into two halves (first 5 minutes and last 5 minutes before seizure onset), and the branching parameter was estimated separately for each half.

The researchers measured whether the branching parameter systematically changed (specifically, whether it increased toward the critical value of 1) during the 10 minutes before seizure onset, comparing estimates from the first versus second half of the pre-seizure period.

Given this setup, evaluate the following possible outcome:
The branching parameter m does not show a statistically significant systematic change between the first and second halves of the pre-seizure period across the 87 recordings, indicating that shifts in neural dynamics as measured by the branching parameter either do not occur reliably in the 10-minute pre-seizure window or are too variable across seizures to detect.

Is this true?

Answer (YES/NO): YES